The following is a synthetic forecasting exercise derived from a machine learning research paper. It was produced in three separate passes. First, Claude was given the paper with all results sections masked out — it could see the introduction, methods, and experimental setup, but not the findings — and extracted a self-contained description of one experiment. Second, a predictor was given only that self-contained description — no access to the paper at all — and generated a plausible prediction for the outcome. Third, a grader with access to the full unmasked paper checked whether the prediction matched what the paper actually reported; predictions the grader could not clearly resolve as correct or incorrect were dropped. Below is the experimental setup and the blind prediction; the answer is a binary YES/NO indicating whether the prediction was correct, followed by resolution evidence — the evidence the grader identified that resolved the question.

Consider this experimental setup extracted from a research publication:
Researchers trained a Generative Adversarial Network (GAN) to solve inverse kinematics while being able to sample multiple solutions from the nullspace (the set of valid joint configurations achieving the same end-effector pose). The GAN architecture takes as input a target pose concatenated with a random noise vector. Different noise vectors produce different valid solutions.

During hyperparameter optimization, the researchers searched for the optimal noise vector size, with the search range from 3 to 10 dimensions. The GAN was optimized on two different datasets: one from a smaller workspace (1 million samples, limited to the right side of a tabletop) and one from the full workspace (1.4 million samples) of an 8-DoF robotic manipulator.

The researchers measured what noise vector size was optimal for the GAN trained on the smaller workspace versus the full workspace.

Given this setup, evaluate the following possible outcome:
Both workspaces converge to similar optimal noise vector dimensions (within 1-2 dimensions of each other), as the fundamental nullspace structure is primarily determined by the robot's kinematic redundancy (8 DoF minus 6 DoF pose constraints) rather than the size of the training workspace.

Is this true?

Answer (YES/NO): YES